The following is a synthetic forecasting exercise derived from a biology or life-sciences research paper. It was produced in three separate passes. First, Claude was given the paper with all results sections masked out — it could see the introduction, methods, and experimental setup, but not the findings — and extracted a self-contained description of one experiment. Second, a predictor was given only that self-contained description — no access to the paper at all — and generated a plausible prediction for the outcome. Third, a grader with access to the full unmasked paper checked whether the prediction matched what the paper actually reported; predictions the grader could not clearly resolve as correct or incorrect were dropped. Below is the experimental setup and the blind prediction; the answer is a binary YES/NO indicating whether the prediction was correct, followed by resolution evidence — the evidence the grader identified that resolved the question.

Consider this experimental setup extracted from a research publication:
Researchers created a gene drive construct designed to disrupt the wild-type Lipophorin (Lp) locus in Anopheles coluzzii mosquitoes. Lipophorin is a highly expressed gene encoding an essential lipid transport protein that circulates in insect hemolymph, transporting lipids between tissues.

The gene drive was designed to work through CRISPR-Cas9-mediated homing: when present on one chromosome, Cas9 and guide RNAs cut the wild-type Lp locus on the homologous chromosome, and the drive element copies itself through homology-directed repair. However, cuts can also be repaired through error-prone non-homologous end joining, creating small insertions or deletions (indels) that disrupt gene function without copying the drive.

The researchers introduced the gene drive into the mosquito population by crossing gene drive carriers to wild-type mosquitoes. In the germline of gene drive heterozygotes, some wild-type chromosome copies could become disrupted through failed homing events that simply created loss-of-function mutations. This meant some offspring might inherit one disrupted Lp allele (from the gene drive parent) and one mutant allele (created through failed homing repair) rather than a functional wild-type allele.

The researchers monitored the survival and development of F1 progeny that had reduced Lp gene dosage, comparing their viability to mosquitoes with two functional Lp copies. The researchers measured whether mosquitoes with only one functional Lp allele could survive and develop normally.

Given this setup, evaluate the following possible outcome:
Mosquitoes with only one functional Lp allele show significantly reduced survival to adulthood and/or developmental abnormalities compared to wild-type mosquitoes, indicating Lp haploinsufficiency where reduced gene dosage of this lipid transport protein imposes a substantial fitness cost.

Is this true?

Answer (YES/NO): YES